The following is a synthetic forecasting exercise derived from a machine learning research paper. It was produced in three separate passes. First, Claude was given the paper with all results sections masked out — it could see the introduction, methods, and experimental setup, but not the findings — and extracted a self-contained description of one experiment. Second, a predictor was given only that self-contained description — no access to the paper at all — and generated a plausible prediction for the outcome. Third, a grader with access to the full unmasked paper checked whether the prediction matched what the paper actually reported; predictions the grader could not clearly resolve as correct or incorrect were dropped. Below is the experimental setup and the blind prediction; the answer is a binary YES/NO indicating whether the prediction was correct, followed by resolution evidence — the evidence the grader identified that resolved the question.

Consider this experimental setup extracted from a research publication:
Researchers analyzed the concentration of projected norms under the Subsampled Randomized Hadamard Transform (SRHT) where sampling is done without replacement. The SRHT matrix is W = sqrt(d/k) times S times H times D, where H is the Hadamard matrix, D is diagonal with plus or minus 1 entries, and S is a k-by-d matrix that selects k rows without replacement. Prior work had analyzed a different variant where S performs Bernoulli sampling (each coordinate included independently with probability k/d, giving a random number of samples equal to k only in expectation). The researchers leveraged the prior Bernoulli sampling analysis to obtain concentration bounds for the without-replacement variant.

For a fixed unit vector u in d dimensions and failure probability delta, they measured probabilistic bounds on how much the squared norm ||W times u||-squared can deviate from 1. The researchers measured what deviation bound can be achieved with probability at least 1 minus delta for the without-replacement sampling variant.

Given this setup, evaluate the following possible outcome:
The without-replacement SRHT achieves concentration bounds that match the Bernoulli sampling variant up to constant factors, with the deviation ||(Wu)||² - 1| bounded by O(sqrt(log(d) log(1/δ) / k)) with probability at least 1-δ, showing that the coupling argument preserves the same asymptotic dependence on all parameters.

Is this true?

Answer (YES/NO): NO